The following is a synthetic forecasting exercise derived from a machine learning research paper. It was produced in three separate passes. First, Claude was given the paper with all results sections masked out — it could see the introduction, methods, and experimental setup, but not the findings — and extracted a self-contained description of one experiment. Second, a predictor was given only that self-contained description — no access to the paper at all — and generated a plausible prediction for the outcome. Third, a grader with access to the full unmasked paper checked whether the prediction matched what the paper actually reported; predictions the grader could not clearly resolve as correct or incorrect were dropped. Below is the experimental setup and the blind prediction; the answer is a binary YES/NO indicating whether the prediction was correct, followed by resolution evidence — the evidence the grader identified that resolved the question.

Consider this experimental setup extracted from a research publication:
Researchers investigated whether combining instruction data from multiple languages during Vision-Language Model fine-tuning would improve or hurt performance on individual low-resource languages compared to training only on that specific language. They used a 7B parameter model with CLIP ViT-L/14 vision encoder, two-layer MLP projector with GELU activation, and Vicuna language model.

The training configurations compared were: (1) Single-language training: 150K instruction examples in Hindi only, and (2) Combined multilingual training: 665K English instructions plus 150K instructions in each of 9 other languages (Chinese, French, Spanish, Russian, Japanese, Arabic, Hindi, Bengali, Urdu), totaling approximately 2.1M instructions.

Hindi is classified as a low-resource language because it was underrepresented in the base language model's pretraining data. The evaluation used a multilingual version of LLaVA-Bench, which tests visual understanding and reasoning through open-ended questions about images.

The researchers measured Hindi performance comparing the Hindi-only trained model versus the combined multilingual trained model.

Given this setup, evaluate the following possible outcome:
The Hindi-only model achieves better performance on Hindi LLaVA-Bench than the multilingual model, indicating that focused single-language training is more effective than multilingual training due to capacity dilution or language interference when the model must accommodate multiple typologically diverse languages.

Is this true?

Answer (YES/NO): NO